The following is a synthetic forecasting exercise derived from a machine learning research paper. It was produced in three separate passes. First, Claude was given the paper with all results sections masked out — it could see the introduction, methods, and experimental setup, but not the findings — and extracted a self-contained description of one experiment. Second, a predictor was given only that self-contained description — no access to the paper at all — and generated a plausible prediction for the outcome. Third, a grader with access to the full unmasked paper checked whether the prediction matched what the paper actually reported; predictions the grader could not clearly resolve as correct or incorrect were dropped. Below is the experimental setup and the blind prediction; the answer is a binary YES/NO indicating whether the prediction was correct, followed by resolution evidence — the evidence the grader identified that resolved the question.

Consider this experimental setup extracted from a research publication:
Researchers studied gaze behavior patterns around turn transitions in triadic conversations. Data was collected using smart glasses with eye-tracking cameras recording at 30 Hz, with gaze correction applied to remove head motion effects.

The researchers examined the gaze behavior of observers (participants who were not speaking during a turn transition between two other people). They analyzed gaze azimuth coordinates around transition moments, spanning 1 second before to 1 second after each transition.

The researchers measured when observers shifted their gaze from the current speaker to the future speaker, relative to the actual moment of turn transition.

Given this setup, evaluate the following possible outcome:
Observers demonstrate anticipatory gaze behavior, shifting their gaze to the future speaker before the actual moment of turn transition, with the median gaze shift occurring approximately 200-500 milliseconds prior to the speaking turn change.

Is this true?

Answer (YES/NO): NO